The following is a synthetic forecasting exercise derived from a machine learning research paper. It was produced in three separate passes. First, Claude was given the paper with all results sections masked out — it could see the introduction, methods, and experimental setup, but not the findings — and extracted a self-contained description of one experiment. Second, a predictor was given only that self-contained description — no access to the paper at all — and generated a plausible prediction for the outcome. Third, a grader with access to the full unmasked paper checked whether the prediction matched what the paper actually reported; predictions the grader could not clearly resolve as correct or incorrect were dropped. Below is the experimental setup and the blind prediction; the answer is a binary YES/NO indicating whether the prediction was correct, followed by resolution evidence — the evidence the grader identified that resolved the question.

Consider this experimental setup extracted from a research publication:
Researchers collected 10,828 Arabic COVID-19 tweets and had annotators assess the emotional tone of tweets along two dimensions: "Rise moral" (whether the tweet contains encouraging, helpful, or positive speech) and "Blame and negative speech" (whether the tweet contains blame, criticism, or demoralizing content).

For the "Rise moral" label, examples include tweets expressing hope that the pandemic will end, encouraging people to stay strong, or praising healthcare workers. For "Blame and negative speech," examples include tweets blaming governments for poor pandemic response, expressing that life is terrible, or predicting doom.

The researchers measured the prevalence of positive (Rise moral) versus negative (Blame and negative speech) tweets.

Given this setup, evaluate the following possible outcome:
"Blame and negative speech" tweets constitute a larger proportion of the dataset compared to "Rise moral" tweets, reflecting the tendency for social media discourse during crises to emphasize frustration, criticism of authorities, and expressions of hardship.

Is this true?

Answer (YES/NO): NO